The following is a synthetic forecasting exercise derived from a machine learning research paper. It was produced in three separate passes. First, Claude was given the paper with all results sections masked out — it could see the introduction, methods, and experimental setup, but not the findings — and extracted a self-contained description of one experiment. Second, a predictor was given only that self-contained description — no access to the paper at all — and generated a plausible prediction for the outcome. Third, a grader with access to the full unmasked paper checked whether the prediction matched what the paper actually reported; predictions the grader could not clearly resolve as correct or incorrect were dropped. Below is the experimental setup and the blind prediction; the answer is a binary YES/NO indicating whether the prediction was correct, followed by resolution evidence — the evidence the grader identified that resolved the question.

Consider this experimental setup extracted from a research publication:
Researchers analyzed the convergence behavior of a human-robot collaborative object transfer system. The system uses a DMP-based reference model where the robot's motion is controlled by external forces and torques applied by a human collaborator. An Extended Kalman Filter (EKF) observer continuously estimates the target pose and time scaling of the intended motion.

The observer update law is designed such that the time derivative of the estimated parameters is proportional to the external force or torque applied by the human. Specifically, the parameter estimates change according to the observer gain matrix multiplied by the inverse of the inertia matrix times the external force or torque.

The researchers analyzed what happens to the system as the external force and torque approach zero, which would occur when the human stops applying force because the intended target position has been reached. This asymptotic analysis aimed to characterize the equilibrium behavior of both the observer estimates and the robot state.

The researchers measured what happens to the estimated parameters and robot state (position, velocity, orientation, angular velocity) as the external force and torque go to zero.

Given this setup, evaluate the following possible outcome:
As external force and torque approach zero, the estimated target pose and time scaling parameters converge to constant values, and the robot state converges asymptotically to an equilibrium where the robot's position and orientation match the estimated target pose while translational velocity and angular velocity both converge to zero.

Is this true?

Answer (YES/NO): YES